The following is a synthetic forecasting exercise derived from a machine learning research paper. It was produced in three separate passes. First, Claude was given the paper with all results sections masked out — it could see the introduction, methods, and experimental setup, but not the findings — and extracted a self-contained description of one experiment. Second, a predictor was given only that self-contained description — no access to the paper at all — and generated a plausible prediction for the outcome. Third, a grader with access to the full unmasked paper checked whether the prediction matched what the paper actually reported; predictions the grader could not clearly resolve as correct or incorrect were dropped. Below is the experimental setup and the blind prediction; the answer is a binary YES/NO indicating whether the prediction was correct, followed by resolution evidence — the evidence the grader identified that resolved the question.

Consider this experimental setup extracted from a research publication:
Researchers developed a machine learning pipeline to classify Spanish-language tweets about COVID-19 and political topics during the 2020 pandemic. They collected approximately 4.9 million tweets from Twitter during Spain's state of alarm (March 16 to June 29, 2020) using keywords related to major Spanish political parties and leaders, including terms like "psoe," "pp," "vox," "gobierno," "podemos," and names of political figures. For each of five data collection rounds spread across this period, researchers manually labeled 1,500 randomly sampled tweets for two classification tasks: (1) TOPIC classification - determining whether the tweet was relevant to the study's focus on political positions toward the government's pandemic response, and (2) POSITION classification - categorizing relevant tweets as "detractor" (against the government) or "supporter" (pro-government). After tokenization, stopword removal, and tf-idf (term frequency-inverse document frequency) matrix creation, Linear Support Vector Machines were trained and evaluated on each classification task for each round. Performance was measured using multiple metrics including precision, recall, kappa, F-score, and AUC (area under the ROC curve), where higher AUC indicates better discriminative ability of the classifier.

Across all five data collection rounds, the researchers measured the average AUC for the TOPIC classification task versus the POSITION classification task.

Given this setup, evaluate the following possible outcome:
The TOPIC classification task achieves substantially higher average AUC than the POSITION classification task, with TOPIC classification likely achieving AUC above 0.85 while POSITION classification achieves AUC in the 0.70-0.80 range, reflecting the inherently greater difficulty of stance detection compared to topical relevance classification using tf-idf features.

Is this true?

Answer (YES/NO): NO